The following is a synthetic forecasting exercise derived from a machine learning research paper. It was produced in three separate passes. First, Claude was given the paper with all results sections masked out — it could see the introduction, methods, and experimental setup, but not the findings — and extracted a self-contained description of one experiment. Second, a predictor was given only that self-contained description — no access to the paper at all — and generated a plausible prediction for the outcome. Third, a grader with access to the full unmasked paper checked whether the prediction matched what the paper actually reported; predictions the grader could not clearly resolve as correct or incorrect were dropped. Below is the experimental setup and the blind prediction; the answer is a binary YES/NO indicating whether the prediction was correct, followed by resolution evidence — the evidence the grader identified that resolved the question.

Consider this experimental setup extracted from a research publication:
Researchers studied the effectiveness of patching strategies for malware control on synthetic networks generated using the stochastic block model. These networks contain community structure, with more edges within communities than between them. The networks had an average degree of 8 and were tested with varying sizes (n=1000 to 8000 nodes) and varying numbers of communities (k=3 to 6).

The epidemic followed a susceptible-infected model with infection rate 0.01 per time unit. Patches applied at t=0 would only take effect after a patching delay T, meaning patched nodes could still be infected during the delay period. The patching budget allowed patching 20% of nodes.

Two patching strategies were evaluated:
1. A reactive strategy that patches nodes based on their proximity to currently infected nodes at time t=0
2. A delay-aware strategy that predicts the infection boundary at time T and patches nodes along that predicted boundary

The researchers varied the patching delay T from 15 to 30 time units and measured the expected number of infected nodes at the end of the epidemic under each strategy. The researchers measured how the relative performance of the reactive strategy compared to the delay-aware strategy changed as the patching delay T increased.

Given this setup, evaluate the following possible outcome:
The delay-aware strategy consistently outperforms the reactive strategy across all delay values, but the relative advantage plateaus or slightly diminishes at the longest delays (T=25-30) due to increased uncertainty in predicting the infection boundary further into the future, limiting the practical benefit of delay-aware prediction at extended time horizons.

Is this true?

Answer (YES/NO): NO